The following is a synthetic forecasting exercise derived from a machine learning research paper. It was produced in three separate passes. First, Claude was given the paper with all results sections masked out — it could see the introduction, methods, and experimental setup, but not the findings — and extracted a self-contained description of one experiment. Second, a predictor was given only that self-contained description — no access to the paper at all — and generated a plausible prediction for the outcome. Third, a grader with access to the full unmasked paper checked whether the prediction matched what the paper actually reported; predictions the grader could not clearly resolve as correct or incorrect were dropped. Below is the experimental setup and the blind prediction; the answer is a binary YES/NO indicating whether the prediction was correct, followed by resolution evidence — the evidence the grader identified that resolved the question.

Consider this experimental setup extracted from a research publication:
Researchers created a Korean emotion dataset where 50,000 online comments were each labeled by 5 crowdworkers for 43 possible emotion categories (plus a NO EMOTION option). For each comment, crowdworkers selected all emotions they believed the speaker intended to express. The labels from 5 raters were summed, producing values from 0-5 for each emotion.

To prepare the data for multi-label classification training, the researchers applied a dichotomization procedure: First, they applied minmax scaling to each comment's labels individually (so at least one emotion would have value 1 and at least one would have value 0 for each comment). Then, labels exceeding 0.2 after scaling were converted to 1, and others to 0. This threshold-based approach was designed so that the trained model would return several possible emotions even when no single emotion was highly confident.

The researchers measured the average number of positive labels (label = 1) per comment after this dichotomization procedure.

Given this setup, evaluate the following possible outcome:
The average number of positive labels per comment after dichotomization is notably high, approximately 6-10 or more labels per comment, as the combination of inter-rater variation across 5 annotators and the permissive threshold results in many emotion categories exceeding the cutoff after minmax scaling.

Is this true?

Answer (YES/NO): YES